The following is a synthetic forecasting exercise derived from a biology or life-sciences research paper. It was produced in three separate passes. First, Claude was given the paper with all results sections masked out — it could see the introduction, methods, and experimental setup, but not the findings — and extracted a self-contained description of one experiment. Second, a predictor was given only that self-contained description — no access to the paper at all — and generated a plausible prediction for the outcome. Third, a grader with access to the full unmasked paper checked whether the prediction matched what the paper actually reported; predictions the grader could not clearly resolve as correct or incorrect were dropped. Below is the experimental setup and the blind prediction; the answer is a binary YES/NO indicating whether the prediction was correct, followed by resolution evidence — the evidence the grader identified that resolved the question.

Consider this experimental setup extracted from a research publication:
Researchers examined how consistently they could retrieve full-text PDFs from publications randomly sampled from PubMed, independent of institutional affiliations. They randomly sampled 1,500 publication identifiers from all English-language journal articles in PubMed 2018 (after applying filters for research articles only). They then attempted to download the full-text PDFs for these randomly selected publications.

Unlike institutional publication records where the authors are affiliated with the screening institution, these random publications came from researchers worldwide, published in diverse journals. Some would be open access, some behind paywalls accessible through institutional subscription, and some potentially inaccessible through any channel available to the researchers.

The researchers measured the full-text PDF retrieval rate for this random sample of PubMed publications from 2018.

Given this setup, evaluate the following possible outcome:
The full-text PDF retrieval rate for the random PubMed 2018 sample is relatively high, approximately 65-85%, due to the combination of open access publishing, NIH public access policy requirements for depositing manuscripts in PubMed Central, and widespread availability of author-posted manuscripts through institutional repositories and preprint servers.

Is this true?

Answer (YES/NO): YES